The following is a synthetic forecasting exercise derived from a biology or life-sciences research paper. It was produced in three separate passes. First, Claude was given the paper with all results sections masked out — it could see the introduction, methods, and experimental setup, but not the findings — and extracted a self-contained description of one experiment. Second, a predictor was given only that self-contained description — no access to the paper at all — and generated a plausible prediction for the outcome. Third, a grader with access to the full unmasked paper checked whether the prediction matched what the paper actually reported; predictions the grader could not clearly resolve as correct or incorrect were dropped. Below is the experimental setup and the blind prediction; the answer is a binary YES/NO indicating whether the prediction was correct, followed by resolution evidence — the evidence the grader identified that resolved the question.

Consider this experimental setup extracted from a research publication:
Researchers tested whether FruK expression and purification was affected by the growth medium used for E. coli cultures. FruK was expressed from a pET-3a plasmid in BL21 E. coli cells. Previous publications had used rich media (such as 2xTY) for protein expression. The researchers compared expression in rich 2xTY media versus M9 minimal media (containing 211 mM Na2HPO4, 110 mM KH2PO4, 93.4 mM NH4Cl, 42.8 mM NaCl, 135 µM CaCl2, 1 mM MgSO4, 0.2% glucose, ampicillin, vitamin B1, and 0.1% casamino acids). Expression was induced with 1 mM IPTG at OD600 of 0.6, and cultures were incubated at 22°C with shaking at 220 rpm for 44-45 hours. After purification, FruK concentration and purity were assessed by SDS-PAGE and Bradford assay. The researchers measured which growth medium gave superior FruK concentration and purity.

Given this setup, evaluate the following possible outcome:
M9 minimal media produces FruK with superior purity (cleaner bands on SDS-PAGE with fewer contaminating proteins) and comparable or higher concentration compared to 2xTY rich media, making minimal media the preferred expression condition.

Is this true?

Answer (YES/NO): YES